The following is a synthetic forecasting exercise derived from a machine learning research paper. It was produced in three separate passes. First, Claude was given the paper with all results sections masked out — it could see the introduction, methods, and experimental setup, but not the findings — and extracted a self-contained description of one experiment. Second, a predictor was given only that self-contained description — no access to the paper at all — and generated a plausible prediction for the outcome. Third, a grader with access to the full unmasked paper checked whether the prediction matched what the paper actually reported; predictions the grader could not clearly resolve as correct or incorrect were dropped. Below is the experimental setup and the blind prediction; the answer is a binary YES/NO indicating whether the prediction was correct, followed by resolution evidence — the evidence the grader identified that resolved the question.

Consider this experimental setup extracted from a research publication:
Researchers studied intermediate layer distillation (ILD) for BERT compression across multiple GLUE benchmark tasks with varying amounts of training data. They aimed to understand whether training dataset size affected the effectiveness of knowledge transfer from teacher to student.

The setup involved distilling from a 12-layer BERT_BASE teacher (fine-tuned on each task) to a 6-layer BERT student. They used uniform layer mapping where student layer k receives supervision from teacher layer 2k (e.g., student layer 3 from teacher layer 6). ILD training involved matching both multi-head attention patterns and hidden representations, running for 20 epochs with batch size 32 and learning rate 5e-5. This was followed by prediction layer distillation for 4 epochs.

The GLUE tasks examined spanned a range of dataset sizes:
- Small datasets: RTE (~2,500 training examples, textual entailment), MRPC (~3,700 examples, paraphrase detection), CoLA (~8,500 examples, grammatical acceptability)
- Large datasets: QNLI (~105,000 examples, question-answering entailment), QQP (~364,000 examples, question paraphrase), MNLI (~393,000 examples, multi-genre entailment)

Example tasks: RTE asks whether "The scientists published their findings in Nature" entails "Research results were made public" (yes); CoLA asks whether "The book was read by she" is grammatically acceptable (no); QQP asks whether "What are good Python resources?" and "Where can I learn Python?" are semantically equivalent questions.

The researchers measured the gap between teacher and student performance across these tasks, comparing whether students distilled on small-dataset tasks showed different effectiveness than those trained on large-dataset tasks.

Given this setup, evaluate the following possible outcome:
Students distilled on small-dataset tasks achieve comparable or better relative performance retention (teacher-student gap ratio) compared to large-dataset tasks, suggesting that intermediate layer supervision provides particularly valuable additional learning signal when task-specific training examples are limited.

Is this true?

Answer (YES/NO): NO